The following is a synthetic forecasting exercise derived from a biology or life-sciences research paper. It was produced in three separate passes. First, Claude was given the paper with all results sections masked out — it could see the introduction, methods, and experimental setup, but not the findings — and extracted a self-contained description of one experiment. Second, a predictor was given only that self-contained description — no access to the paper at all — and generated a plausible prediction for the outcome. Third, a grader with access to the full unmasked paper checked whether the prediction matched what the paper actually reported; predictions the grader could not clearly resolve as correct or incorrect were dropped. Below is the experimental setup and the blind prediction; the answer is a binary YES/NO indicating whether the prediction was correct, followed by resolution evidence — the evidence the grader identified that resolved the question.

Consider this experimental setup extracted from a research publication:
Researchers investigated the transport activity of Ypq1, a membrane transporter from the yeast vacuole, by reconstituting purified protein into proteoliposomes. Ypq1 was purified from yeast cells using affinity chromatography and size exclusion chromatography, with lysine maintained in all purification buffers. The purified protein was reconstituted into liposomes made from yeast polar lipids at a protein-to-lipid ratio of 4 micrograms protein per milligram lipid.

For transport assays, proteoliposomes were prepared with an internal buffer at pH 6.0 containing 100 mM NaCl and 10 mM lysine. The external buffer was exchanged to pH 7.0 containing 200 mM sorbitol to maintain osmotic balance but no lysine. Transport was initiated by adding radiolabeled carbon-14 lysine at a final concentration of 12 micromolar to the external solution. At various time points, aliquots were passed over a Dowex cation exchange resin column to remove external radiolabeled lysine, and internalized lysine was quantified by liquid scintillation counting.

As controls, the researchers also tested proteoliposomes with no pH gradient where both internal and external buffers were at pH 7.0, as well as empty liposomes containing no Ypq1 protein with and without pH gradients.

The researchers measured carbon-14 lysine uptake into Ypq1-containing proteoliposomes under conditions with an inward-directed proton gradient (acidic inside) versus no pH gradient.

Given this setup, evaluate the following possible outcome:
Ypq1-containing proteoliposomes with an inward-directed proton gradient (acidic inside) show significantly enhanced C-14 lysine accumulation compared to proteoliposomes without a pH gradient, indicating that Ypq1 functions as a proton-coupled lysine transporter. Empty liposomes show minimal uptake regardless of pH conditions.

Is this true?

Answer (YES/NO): NO